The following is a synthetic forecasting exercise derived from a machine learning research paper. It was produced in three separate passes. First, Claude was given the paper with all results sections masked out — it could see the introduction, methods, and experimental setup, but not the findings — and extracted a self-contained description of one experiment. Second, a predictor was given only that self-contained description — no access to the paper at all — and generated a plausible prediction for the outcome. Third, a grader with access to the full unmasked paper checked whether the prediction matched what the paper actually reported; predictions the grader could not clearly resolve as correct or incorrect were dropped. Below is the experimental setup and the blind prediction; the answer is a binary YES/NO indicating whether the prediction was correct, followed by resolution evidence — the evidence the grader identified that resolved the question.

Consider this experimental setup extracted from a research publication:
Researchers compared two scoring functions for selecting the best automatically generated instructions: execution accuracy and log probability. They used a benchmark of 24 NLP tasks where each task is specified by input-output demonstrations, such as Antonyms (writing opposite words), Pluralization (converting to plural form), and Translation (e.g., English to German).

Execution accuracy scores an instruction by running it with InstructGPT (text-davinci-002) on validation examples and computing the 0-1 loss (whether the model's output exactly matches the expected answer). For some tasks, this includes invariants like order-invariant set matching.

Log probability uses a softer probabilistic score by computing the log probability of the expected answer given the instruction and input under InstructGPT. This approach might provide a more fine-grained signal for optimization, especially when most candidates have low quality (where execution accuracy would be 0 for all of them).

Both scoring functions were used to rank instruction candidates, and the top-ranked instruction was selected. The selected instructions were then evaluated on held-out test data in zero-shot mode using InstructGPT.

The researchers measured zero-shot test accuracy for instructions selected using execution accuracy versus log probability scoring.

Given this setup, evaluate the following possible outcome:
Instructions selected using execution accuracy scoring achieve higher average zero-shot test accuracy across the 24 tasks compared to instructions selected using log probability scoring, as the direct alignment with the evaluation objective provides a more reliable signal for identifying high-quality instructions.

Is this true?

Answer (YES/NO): YES